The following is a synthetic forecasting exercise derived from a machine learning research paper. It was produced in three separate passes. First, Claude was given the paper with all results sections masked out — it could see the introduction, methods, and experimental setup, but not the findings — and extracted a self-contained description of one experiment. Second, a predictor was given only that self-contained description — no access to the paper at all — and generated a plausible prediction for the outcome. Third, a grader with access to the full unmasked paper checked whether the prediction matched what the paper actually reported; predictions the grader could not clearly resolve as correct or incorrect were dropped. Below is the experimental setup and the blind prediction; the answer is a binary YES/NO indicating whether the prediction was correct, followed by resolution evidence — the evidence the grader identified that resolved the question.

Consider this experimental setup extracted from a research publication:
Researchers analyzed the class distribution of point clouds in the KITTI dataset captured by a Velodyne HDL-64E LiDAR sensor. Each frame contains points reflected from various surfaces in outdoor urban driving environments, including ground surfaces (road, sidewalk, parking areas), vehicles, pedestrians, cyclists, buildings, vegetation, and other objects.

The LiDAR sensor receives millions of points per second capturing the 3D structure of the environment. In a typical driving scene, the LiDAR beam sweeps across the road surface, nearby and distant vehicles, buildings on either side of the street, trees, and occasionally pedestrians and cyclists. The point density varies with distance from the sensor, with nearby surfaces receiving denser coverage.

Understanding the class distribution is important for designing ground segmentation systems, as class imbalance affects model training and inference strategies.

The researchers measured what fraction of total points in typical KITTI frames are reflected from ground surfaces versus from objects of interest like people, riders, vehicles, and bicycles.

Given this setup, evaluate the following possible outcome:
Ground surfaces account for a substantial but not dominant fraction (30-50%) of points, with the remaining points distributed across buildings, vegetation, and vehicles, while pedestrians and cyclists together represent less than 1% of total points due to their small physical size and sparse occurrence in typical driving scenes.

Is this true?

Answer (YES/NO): NO